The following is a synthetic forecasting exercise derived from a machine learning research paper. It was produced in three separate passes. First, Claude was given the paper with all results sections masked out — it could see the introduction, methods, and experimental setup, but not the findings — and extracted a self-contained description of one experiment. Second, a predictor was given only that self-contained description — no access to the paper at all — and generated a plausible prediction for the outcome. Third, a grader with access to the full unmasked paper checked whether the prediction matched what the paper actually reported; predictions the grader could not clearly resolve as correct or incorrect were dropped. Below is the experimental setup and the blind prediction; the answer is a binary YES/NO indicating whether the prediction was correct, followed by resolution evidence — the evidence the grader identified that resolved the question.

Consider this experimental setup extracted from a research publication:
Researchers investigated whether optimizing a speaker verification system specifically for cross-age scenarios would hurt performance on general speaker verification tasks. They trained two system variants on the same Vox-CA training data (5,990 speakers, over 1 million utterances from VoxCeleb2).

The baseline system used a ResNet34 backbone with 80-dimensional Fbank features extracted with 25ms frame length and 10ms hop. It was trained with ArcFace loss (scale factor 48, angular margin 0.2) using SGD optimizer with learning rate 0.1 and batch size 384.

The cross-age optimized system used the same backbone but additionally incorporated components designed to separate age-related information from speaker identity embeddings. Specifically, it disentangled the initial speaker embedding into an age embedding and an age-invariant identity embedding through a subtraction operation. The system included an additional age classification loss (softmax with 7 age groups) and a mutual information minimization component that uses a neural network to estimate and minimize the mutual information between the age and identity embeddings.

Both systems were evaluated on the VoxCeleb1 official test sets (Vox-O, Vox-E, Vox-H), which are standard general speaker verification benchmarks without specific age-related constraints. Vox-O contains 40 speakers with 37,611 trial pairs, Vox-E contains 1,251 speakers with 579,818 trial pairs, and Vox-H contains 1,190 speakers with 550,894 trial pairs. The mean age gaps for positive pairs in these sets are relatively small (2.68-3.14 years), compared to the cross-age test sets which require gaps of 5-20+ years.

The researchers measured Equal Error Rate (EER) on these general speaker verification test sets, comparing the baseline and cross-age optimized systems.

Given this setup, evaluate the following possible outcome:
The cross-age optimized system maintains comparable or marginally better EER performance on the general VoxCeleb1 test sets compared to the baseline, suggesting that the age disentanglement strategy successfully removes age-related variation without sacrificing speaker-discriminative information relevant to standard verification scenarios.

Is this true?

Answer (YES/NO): NO